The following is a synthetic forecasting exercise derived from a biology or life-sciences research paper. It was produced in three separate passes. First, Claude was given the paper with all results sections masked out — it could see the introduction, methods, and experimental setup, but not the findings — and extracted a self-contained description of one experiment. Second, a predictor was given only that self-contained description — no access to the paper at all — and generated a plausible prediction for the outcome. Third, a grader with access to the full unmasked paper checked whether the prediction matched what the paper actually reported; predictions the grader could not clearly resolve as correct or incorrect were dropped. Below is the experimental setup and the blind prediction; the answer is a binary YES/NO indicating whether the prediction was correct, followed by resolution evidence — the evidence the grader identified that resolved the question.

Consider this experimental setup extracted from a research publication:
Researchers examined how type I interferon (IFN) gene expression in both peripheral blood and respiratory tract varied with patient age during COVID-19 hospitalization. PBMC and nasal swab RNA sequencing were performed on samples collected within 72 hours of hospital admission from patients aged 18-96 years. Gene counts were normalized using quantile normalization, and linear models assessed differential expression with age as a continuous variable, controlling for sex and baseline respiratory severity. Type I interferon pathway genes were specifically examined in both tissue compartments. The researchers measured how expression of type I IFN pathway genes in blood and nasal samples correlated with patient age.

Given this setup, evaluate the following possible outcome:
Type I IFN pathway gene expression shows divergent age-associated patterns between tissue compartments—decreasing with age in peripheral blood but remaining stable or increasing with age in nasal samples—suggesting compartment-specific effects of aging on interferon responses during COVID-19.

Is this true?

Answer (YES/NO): NO